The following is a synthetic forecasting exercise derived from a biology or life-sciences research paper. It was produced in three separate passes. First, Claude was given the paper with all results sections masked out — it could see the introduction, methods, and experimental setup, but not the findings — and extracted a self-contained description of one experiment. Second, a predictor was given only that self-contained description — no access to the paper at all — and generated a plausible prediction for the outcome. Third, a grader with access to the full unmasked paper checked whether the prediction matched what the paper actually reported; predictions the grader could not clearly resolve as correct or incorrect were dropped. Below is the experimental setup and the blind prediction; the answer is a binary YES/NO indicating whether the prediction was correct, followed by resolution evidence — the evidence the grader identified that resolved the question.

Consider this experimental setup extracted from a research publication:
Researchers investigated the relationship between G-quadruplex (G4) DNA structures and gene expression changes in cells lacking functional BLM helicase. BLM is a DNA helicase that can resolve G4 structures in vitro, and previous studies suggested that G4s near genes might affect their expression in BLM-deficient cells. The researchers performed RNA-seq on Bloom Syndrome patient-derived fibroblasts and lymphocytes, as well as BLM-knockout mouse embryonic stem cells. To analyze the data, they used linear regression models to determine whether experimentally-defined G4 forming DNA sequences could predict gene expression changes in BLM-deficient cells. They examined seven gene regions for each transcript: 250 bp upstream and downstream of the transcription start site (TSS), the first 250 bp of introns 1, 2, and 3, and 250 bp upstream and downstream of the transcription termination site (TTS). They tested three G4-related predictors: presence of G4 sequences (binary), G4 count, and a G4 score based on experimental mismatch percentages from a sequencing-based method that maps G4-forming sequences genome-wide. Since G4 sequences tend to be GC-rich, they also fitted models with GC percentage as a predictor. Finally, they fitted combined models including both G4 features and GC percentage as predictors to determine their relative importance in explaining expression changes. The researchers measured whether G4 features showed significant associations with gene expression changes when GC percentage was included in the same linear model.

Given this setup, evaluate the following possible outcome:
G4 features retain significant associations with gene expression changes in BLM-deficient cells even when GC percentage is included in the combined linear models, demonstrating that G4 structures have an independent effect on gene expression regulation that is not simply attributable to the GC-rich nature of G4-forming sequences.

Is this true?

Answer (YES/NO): NO